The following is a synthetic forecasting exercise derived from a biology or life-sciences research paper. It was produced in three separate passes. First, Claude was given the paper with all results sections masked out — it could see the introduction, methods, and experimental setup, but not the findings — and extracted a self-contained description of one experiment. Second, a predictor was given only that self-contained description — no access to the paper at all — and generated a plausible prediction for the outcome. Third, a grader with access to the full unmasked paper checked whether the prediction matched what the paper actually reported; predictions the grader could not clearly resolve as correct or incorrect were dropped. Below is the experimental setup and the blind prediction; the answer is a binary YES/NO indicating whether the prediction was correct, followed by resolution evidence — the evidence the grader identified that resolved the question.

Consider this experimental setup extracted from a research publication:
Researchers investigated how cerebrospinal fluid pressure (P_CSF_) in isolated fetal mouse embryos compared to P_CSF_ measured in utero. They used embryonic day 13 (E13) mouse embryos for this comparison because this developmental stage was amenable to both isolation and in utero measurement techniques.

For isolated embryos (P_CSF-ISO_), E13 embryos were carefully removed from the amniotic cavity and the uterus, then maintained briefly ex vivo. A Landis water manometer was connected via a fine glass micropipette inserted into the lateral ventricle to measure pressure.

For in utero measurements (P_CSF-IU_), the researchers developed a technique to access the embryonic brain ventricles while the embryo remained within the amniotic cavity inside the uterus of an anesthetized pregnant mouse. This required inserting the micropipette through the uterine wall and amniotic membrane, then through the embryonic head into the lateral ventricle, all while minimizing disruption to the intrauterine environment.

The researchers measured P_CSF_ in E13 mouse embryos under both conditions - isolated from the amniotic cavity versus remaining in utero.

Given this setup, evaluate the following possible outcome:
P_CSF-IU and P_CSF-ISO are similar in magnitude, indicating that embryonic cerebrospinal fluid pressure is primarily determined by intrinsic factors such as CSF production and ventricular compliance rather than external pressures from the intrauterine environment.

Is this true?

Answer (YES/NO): NO